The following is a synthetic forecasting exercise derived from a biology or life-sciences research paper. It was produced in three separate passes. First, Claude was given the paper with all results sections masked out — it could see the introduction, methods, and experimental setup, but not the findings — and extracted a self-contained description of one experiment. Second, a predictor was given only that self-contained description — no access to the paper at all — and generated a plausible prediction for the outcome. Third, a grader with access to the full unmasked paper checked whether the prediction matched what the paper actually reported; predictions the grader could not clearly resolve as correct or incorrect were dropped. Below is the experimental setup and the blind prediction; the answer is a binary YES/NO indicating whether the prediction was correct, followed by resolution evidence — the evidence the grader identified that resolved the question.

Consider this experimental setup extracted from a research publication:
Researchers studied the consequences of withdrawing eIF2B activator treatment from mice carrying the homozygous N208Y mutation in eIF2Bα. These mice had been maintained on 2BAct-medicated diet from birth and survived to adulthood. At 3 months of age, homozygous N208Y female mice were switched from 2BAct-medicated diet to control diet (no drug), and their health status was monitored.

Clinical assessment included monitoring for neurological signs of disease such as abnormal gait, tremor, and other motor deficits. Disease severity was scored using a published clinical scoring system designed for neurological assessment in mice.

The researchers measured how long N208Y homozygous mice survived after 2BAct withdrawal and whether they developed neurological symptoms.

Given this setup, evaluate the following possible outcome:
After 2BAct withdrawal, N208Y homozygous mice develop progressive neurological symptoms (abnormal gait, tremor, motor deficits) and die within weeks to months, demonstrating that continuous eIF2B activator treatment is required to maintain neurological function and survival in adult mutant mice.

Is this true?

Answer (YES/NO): NO